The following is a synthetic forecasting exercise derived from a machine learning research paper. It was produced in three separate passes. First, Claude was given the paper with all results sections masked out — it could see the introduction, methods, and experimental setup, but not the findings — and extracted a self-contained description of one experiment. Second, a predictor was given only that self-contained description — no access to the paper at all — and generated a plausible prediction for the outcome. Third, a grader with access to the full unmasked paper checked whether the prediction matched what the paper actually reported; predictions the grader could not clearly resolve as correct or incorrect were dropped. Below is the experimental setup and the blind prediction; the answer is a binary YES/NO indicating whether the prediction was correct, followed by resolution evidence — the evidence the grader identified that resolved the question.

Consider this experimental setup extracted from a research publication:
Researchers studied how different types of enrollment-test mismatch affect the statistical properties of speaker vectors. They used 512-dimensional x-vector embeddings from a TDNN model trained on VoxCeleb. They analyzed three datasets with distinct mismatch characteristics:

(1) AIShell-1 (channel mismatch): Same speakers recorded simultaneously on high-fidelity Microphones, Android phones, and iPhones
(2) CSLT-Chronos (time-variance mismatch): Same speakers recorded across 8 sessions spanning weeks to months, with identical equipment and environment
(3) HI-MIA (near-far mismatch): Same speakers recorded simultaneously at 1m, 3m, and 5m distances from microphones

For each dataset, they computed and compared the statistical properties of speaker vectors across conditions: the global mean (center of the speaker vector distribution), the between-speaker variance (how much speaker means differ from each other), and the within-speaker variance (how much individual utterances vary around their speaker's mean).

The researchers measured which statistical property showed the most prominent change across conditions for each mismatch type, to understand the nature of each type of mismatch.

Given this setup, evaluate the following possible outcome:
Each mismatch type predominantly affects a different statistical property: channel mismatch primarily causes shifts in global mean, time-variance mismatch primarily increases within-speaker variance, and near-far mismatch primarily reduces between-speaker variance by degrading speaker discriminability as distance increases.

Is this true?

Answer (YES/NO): NO